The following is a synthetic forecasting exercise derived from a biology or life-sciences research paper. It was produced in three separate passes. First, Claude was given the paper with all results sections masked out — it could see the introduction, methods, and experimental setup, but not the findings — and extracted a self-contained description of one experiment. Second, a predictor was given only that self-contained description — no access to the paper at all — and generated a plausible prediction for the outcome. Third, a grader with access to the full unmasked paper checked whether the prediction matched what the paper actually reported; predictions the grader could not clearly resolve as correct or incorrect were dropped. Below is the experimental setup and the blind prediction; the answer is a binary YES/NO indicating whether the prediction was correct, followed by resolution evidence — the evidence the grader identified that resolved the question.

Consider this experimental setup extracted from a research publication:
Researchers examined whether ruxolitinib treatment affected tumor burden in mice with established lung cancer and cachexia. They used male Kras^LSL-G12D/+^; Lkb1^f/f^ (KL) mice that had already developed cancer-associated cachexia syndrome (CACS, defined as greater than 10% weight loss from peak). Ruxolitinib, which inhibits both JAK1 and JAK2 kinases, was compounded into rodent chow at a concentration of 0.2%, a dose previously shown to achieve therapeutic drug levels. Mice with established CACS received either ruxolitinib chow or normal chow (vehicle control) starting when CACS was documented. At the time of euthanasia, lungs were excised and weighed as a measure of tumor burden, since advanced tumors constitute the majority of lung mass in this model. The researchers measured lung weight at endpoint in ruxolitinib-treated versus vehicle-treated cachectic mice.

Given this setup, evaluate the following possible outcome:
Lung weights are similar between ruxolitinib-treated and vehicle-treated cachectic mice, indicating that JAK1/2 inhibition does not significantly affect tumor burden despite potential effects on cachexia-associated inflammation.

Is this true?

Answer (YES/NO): YES